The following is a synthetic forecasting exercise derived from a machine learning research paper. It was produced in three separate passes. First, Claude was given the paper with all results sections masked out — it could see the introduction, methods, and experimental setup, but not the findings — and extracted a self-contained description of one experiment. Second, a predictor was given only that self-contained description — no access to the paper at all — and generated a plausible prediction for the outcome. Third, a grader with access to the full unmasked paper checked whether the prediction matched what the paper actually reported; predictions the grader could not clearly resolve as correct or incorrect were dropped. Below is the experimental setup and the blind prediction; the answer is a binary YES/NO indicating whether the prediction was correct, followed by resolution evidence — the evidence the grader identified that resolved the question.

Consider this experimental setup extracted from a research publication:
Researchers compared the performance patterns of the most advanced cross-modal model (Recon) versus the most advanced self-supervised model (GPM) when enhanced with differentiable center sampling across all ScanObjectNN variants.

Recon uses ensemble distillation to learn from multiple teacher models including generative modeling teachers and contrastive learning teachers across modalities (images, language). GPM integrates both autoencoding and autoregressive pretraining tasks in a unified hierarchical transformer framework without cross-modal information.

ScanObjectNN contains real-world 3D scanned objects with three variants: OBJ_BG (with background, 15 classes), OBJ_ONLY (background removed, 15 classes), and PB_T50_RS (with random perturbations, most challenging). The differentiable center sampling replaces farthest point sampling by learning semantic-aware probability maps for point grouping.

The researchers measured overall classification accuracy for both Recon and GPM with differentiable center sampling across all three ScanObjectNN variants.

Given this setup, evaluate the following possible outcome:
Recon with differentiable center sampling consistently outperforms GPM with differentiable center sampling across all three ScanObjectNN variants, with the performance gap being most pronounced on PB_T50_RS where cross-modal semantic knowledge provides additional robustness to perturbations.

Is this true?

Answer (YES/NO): NO